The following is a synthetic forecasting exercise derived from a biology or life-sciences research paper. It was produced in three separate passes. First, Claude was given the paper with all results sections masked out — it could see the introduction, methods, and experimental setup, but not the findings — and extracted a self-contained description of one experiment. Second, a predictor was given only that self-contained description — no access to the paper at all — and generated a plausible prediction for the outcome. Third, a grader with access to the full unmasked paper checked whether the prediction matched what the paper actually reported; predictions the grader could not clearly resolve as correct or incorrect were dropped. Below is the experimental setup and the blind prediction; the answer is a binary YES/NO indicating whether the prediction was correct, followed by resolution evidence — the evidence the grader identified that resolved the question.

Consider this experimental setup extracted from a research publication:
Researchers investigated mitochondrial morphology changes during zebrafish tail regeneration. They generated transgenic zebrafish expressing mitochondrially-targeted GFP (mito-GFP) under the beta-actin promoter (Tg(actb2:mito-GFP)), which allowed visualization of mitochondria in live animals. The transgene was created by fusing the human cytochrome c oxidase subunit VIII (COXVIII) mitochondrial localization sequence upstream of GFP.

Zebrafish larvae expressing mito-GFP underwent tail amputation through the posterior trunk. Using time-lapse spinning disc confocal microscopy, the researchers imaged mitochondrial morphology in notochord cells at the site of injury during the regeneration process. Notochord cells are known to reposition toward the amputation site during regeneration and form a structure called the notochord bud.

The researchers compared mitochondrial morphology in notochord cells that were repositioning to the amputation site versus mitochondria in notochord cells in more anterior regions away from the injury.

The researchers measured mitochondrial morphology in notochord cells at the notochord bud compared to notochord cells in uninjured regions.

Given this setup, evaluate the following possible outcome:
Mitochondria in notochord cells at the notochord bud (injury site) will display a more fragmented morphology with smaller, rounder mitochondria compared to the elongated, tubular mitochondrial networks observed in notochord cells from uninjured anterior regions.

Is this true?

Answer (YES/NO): YES